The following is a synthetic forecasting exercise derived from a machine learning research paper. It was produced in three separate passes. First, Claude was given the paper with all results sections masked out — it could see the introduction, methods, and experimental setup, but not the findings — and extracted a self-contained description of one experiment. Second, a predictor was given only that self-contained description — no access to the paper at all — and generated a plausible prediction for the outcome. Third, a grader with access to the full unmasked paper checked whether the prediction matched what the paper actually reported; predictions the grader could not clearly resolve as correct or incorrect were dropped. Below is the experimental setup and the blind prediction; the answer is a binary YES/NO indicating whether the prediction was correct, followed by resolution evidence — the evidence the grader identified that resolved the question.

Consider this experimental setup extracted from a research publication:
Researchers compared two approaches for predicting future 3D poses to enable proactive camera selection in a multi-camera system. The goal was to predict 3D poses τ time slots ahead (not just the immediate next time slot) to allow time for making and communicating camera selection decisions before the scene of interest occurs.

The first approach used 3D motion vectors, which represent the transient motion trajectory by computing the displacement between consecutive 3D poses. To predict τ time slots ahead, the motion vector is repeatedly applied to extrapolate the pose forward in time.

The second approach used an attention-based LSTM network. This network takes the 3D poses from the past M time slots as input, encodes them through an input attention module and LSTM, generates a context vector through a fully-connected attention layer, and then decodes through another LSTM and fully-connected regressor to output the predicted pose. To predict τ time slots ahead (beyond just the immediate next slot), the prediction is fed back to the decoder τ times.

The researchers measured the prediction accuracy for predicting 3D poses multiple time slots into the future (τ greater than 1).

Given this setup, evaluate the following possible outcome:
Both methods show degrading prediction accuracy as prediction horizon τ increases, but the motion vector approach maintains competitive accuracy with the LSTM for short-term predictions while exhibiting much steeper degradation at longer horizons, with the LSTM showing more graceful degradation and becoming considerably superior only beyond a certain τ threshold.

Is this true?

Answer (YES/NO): NO